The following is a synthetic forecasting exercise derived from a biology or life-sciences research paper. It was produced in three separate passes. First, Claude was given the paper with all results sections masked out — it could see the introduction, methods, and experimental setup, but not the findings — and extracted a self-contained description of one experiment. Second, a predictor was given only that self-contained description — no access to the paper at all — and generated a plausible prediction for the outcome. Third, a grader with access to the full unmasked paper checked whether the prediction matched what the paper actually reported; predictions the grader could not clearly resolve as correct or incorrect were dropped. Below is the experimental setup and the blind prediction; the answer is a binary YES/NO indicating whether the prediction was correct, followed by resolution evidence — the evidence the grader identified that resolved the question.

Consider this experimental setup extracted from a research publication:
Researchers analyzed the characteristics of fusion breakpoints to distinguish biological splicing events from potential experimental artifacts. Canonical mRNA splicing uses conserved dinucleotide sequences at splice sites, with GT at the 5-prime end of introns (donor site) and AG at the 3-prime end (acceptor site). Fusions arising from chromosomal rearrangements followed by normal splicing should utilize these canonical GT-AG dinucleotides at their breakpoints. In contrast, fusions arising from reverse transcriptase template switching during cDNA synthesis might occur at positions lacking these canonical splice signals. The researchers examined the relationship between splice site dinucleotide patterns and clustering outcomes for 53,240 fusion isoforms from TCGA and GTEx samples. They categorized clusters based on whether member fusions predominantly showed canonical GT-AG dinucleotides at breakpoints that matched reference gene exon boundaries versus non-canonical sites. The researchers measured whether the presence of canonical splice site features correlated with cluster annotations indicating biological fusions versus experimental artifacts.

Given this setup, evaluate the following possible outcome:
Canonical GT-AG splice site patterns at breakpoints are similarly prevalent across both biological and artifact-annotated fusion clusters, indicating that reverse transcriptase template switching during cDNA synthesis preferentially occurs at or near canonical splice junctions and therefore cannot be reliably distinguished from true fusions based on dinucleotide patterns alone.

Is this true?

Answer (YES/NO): NO